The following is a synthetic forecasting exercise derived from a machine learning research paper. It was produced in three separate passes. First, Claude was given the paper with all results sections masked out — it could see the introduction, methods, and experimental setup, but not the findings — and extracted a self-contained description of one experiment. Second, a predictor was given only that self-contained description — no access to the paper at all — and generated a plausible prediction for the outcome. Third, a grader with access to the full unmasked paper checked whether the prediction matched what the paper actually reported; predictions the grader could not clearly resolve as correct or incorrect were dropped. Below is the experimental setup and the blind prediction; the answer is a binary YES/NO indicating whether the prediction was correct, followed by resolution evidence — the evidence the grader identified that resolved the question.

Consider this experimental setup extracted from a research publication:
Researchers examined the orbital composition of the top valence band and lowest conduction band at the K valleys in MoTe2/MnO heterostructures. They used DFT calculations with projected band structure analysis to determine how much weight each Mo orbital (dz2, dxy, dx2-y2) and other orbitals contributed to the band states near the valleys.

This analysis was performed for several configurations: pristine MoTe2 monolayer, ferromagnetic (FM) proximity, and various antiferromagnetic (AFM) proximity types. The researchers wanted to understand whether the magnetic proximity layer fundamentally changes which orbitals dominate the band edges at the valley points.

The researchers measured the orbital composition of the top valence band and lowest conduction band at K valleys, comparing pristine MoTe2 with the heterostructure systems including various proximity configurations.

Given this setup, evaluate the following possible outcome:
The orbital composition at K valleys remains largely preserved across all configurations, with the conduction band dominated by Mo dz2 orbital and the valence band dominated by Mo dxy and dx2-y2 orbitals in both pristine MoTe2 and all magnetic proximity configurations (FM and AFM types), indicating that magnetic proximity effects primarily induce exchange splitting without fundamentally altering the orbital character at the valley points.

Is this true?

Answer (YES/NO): YES